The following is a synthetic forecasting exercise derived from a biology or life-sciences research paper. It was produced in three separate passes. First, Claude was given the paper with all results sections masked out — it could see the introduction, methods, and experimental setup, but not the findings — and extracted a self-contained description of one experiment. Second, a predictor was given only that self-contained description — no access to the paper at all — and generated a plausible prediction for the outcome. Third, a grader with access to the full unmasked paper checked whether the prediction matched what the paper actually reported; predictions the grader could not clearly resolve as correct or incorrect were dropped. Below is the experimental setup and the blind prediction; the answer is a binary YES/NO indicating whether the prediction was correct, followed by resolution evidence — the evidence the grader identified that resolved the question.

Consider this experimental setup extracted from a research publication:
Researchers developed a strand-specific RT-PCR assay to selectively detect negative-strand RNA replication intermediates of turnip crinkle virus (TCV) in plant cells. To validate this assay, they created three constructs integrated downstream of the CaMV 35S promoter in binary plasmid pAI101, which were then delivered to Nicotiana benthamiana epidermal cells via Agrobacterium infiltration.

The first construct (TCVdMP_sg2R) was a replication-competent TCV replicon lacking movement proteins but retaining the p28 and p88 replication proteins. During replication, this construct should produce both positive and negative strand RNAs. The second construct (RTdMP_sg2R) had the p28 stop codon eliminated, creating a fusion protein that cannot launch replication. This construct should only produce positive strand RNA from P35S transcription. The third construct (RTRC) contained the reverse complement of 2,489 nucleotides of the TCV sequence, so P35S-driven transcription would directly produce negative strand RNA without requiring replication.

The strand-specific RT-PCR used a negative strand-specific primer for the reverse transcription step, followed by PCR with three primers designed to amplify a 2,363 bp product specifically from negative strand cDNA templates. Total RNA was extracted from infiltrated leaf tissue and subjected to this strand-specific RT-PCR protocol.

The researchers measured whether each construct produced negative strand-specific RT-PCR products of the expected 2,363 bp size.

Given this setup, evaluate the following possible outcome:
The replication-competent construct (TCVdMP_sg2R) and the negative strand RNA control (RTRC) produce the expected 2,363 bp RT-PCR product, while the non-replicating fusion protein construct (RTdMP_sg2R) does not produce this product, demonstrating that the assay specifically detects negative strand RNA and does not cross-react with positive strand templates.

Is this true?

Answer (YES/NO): YES